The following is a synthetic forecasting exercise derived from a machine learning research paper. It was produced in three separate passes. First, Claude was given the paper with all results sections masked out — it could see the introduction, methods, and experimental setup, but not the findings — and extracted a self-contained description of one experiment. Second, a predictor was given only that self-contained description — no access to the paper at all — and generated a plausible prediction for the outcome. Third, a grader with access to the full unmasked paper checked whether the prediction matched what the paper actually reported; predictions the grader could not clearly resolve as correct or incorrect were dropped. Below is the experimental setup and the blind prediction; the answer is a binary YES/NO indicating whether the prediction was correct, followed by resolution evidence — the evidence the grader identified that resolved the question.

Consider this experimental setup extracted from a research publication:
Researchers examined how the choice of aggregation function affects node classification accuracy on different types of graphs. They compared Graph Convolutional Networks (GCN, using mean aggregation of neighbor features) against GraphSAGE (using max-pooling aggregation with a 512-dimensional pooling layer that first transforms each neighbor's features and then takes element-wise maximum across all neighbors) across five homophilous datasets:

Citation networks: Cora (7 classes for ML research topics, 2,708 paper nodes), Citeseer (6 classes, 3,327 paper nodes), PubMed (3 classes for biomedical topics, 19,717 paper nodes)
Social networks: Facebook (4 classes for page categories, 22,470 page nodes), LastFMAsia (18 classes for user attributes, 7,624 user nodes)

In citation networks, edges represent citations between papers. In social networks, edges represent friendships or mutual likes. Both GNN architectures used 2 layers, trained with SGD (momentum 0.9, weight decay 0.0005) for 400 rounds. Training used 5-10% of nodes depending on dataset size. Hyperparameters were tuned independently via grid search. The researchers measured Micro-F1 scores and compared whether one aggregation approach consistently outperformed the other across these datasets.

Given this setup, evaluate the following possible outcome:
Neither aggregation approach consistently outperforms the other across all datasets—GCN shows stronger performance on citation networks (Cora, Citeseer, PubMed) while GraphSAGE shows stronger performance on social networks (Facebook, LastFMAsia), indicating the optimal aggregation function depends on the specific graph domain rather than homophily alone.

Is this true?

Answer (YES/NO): YES